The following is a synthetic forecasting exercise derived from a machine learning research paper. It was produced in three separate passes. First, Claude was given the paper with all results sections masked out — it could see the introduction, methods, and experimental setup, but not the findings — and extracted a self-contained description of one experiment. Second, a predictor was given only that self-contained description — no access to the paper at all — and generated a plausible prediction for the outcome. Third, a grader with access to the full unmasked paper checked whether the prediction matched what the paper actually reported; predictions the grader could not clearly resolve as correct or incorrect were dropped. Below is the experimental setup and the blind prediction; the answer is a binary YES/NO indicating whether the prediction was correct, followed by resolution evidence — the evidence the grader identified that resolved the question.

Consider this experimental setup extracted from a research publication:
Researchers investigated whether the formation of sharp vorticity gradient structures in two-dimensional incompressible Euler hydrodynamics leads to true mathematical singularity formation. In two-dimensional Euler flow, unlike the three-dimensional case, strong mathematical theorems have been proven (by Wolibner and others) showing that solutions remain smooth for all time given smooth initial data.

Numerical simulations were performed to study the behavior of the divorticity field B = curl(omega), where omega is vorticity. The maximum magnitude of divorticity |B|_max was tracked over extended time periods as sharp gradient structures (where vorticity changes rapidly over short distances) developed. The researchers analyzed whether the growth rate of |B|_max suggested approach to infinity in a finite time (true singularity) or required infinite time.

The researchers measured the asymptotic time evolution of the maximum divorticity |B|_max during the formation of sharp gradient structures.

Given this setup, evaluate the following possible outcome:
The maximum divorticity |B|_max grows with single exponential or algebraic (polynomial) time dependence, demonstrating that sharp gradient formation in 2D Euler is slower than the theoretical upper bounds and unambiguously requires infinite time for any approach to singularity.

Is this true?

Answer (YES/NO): YES